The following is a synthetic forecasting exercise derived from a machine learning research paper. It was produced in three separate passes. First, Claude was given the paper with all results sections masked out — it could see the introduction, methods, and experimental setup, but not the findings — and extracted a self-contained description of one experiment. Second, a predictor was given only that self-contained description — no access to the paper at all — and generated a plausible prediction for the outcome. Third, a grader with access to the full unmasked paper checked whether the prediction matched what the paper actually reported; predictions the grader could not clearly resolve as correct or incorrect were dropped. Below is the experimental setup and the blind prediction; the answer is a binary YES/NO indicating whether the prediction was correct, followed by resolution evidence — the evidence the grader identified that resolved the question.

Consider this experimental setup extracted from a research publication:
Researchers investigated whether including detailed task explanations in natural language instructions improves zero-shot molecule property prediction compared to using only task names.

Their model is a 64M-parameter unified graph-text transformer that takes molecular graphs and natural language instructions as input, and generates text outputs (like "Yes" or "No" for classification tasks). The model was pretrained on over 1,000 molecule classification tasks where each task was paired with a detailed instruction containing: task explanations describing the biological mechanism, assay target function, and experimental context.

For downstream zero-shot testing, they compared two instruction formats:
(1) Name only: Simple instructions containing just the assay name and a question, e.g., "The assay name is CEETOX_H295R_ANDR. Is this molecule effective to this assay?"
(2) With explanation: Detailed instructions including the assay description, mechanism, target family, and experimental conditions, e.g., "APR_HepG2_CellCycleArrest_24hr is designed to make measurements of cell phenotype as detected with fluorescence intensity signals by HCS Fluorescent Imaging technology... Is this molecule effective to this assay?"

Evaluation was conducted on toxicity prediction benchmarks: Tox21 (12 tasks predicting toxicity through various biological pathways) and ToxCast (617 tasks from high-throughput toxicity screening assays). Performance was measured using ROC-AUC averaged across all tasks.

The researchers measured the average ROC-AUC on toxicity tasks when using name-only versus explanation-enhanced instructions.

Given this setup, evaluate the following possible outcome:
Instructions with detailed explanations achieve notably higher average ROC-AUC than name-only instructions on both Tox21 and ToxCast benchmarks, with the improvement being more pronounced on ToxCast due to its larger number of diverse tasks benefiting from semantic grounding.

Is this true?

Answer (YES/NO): YES